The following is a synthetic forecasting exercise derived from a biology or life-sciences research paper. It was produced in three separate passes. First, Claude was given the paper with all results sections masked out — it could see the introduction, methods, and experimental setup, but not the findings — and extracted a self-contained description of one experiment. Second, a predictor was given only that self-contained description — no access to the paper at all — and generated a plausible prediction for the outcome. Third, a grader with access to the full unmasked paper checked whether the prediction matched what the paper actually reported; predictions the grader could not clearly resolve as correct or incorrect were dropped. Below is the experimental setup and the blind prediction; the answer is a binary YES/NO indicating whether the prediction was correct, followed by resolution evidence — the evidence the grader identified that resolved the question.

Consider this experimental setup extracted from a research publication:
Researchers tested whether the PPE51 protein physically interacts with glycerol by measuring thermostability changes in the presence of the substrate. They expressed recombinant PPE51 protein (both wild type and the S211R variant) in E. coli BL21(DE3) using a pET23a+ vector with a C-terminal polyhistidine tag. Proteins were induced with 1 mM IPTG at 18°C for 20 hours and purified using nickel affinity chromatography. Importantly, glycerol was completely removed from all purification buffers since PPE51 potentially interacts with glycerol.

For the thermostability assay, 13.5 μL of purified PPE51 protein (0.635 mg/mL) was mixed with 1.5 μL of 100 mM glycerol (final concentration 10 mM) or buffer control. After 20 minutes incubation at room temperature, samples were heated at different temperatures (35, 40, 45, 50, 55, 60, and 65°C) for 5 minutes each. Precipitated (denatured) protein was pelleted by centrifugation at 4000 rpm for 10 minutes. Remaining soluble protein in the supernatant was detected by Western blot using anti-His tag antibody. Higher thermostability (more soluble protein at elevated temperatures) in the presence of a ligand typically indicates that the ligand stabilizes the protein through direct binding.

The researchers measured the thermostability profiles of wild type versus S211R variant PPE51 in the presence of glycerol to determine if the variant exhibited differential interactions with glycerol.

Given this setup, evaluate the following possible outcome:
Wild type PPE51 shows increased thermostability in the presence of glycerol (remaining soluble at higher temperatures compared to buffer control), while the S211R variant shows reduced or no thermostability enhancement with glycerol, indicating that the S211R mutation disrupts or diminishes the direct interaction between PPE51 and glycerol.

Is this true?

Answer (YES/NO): NO